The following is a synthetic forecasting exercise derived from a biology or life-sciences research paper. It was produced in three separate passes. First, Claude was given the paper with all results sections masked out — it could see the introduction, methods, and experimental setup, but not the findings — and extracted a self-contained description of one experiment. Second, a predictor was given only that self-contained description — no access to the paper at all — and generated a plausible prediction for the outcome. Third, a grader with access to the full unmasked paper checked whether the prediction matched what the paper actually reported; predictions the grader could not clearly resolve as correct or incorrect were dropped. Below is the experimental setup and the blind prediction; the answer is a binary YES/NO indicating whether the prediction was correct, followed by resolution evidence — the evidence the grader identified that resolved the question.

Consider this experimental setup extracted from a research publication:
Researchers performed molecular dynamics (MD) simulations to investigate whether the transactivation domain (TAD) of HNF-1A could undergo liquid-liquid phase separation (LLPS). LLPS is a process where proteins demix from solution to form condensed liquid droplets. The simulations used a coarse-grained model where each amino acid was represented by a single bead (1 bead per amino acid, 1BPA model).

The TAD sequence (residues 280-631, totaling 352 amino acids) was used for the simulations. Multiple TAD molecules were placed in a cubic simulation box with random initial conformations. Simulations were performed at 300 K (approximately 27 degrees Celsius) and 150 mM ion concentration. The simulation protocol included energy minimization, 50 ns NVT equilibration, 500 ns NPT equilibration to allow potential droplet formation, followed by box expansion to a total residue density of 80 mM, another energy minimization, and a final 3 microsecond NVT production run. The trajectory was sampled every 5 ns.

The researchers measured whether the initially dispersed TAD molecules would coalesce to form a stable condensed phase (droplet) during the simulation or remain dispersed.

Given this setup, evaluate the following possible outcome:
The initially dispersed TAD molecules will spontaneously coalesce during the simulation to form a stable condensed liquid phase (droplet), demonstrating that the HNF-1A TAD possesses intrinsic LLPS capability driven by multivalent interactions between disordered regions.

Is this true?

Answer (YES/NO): YES